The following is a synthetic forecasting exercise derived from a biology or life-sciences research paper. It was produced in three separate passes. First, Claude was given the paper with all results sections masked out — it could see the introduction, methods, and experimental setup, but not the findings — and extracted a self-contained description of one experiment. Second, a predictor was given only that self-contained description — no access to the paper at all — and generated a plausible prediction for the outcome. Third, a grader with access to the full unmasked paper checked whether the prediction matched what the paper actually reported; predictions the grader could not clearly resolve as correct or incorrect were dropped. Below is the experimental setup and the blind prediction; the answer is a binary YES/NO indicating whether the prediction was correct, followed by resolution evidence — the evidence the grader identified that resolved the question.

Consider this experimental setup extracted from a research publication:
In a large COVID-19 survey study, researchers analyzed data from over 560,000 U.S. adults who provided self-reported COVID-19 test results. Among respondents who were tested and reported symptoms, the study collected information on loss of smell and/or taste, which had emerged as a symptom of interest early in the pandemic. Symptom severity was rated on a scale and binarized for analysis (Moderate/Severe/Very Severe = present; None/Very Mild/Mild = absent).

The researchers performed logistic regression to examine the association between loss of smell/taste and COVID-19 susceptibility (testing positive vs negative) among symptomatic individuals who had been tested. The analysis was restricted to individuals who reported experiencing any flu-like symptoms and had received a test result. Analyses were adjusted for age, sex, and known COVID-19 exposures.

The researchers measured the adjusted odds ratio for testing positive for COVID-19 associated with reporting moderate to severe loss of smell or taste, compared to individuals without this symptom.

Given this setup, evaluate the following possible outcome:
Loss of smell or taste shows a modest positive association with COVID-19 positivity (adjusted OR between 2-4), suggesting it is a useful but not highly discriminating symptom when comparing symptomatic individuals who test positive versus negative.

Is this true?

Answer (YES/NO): NO